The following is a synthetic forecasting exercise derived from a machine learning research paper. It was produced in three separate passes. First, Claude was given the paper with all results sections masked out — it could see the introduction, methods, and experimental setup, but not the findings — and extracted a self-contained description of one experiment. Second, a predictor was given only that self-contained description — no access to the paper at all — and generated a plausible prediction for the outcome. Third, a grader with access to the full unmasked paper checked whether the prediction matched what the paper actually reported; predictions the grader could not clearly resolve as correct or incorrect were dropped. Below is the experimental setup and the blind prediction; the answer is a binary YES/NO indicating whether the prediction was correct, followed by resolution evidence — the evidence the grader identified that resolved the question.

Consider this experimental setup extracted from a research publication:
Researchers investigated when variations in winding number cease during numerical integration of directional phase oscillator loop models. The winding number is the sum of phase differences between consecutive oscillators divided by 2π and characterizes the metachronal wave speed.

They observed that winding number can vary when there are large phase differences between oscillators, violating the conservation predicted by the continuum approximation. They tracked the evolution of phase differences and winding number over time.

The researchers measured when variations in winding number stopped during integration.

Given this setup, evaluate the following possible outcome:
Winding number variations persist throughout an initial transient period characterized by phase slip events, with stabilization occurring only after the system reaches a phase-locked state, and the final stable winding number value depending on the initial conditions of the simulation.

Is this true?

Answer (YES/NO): NO